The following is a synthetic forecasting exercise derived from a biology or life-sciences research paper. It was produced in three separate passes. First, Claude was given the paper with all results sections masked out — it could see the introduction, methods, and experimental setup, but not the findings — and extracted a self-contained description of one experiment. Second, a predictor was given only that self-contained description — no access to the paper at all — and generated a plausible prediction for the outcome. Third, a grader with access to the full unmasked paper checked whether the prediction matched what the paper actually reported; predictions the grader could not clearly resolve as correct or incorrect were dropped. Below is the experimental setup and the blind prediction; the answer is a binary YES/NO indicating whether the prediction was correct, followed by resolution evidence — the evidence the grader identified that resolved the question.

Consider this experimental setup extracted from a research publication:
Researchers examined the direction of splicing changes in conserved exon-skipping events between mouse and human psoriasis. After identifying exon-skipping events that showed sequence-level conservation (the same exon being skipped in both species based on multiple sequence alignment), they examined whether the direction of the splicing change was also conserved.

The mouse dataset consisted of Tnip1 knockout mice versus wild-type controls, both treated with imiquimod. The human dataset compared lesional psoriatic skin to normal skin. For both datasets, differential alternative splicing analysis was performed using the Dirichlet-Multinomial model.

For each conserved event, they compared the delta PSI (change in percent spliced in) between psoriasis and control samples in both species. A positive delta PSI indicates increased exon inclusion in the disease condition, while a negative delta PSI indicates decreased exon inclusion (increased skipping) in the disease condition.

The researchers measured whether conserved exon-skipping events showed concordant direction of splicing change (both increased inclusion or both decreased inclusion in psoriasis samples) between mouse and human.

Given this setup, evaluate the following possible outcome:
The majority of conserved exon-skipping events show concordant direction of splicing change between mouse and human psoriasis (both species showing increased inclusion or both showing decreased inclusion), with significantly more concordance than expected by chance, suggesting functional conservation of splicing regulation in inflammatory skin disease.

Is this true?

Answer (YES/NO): YES